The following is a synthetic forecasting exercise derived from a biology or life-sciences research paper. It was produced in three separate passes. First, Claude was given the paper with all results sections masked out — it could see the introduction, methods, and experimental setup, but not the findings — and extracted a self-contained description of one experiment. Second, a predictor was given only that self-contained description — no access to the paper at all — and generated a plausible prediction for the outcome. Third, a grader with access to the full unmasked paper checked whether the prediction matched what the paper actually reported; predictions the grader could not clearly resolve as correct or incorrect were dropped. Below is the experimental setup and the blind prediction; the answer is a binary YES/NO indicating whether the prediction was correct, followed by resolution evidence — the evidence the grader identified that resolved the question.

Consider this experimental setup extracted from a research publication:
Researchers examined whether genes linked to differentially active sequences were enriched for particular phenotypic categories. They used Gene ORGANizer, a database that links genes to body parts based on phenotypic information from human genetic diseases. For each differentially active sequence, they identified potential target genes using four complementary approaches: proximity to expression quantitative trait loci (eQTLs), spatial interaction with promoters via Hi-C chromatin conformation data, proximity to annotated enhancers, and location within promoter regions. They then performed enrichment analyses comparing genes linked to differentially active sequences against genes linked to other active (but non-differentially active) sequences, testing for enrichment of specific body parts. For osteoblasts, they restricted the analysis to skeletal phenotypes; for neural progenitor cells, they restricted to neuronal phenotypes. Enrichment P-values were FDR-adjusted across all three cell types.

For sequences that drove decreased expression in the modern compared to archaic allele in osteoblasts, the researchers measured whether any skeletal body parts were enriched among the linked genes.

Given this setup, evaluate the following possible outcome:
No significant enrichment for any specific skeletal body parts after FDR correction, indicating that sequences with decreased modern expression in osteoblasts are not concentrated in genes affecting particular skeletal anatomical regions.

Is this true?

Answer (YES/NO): YES